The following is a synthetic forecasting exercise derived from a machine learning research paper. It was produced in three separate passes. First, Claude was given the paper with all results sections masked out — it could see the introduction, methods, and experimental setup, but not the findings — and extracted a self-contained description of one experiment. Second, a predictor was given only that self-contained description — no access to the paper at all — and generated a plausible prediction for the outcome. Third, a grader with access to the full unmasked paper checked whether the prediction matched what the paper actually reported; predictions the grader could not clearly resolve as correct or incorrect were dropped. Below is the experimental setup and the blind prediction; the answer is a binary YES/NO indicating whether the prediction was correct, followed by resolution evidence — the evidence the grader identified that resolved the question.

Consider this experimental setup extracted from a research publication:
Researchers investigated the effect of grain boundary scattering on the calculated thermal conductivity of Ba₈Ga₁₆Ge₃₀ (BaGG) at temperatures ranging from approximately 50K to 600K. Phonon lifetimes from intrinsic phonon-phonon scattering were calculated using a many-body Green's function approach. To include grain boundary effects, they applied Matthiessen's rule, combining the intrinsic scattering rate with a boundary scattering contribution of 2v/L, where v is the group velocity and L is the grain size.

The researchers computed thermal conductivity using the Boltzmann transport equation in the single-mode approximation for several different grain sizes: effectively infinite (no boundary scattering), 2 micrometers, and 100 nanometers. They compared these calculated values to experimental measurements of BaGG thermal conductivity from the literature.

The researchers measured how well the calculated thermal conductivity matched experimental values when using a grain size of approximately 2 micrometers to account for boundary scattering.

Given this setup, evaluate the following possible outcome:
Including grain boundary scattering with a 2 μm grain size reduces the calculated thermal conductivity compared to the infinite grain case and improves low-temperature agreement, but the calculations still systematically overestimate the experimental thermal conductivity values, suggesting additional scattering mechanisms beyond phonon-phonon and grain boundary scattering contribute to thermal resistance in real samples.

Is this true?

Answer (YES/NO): NO